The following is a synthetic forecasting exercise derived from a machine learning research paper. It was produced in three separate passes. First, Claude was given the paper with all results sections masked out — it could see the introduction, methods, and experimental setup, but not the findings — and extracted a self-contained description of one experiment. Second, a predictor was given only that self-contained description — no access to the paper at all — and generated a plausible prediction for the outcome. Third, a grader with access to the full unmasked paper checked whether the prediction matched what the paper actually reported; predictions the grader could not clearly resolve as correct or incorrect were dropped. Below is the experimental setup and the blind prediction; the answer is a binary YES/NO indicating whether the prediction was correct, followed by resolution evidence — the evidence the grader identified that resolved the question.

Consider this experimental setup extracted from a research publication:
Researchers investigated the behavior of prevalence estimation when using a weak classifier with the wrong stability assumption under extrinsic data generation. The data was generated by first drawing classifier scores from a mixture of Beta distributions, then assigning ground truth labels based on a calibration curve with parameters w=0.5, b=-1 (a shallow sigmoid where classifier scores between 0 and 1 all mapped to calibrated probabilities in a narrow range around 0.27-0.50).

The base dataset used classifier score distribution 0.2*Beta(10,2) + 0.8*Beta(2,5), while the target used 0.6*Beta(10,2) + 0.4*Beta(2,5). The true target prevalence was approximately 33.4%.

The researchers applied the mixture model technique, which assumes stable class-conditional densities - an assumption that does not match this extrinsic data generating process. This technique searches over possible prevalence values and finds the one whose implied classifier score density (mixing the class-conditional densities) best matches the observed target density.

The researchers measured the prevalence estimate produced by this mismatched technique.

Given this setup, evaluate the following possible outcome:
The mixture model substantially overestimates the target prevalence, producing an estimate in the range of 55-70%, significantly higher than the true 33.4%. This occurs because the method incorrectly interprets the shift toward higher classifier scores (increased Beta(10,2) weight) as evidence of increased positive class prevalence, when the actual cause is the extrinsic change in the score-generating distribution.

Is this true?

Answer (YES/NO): NO